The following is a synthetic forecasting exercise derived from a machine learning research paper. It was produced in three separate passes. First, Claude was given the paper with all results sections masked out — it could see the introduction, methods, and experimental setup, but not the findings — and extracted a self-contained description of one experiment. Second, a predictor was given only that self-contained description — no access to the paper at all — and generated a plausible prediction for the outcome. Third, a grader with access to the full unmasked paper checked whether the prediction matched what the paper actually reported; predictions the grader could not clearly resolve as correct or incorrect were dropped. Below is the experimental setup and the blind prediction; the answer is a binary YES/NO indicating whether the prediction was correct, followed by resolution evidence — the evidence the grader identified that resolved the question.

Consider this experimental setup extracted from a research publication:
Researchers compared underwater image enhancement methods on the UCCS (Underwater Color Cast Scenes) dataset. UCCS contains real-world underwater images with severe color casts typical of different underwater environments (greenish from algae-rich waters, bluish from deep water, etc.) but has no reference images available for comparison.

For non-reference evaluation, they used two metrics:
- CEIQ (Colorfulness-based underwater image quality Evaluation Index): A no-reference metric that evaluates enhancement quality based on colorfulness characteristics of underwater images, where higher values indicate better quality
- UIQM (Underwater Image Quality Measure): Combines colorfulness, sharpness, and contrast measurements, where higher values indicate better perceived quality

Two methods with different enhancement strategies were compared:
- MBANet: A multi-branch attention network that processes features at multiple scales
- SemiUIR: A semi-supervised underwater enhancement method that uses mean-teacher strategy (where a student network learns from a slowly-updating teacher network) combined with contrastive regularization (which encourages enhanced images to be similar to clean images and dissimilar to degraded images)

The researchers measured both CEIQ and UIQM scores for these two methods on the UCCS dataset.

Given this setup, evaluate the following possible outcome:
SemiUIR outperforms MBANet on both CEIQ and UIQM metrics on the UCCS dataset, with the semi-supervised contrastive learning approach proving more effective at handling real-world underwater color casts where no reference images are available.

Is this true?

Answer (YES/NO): YES